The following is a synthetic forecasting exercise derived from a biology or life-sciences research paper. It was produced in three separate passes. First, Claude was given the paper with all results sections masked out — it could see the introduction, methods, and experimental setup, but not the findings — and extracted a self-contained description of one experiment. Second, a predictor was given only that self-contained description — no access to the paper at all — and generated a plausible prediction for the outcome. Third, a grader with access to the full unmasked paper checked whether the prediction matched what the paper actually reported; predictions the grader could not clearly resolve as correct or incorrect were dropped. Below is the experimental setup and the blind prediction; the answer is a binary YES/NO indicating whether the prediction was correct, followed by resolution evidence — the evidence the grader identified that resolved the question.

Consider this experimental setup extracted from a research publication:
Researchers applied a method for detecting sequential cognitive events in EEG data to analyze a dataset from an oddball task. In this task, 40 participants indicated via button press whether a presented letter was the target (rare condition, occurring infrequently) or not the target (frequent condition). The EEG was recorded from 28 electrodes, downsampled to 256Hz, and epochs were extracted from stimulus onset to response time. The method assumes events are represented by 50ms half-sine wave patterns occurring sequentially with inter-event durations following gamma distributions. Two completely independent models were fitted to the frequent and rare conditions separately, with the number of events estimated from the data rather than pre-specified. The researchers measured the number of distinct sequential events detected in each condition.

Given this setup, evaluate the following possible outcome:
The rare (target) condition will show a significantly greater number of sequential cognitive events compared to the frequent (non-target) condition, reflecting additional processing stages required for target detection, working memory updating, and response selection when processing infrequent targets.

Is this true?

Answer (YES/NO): YES